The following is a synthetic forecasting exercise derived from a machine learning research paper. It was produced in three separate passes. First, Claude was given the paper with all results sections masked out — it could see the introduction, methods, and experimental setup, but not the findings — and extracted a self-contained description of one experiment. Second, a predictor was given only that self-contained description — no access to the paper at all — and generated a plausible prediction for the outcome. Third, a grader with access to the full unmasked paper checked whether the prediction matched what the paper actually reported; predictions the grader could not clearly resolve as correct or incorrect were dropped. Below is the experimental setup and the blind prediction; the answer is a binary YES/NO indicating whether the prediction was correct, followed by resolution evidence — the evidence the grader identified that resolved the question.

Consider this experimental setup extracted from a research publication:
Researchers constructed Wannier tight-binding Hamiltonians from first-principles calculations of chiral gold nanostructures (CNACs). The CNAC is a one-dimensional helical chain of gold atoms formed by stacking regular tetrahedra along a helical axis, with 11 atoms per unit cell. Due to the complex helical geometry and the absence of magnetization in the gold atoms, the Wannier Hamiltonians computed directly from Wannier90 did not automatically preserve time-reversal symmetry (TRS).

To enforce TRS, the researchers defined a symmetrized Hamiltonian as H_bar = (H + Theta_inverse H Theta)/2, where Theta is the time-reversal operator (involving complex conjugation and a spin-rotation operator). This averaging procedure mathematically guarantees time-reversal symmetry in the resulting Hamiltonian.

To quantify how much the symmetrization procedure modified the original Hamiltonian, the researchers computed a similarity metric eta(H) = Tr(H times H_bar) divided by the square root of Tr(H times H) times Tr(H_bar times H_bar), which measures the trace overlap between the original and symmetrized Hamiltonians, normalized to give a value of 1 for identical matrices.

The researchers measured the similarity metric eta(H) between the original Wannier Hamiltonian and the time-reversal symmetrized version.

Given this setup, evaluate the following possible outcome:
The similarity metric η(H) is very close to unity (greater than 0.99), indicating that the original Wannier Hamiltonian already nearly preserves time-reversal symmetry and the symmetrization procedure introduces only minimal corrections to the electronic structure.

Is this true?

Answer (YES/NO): YES